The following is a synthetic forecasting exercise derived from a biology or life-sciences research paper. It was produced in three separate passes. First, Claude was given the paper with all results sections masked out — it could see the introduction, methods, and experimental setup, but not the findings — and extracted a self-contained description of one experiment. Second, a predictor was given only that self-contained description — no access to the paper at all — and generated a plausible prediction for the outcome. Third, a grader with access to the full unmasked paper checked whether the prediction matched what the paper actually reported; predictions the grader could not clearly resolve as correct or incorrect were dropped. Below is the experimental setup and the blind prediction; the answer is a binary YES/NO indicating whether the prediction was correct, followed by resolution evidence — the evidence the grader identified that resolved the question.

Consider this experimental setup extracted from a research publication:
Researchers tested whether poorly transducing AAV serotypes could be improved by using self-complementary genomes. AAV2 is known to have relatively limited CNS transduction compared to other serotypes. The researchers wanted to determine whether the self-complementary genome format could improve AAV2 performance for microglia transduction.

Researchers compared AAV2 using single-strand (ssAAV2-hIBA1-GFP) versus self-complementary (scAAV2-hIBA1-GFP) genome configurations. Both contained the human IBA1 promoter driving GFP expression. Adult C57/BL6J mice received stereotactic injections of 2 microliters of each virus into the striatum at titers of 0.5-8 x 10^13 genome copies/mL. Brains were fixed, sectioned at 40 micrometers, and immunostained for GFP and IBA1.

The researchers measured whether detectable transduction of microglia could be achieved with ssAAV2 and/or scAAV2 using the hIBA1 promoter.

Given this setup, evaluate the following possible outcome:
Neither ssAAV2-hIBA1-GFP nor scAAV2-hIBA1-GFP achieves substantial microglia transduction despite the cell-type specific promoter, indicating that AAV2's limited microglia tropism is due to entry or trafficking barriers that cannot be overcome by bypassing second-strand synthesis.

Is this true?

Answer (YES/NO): NO